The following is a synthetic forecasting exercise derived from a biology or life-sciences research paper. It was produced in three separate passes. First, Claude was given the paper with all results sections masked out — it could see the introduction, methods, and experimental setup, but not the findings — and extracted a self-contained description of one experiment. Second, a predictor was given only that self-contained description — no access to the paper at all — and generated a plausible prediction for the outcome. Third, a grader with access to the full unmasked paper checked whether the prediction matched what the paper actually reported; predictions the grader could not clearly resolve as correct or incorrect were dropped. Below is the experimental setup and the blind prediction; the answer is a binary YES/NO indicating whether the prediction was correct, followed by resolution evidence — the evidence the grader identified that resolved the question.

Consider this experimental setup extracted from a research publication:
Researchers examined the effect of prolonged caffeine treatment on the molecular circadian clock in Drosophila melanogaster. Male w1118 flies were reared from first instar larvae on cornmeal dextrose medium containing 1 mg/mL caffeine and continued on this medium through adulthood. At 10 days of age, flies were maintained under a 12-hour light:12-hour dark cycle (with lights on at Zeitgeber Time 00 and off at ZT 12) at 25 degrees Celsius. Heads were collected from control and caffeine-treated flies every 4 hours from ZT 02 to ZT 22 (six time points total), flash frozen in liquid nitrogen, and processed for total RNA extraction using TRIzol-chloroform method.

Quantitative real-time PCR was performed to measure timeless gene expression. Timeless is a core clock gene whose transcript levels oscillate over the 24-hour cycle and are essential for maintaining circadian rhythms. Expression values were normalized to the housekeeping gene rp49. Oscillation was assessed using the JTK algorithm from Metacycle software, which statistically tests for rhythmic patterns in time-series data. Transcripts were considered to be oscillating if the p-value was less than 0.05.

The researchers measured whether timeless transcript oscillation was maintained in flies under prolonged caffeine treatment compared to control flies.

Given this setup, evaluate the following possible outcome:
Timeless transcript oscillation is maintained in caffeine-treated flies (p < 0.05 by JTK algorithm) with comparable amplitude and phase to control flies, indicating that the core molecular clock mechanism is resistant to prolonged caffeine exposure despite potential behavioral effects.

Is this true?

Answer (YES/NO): NO